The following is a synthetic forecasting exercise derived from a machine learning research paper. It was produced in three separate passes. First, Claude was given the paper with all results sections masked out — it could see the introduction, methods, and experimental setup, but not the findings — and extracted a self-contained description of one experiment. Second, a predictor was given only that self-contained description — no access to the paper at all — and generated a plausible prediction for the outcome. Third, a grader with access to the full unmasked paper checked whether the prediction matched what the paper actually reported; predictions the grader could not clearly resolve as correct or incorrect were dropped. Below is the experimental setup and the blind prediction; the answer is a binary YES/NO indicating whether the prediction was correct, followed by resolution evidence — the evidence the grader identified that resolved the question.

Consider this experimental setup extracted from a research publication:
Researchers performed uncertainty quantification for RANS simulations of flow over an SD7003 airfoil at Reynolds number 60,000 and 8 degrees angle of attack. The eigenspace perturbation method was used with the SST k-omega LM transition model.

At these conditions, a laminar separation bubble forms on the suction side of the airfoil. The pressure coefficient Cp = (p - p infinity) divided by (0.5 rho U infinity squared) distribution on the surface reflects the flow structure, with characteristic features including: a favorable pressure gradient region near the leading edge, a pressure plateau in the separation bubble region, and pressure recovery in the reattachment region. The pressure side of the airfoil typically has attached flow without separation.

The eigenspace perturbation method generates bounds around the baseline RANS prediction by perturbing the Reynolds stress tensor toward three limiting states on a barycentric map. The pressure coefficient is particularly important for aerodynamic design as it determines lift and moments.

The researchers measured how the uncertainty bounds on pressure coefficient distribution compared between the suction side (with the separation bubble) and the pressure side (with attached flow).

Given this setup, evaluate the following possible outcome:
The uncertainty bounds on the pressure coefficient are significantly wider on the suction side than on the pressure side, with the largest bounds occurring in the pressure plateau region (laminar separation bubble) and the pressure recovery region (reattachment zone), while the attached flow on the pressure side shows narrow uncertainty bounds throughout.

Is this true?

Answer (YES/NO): YES